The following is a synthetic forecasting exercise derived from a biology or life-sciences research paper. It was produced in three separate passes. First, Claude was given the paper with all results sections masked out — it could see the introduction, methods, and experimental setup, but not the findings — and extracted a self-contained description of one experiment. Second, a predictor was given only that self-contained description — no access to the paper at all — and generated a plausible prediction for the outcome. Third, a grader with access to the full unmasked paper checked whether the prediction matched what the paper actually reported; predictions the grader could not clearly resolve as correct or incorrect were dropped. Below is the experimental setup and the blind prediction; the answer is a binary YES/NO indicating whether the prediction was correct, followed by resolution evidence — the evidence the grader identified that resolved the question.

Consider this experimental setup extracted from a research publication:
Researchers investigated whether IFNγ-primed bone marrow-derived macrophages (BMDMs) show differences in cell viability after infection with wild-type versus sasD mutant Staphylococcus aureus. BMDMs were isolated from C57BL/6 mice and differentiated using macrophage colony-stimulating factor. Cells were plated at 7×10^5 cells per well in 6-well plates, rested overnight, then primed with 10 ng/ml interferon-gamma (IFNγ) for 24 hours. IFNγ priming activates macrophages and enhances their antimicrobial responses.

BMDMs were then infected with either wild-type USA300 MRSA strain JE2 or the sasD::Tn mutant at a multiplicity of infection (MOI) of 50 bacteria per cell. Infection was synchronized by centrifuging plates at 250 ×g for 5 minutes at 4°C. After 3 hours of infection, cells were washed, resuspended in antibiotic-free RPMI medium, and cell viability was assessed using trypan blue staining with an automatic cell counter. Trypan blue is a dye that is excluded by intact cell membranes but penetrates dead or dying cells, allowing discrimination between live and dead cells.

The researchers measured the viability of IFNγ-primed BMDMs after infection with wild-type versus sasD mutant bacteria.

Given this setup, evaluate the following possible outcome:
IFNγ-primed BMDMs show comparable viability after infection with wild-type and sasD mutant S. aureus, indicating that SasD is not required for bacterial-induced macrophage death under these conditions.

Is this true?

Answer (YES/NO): NO